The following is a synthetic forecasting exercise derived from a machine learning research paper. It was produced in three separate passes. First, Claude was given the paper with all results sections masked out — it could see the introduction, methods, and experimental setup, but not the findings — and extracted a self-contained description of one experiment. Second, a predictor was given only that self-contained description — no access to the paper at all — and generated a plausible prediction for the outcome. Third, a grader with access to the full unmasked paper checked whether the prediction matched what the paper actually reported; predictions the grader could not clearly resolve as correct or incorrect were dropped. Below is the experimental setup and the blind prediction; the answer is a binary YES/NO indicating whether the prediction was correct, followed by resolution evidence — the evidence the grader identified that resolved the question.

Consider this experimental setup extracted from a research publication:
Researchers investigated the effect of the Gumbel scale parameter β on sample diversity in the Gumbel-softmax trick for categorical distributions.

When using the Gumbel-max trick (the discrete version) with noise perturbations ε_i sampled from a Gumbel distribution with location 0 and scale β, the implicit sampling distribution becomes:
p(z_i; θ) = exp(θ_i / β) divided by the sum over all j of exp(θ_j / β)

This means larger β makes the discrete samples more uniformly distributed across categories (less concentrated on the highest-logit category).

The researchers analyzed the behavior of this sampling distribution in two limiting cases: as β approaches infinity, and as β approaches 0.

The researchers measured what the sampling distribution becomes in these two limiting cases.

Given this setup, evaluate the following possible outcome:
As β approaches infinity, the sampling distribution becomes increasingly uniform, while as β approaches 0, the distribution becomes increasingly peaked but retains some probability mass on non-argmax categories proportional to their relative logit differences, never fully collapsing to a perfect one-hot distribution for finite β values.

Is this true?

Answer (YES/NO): YES